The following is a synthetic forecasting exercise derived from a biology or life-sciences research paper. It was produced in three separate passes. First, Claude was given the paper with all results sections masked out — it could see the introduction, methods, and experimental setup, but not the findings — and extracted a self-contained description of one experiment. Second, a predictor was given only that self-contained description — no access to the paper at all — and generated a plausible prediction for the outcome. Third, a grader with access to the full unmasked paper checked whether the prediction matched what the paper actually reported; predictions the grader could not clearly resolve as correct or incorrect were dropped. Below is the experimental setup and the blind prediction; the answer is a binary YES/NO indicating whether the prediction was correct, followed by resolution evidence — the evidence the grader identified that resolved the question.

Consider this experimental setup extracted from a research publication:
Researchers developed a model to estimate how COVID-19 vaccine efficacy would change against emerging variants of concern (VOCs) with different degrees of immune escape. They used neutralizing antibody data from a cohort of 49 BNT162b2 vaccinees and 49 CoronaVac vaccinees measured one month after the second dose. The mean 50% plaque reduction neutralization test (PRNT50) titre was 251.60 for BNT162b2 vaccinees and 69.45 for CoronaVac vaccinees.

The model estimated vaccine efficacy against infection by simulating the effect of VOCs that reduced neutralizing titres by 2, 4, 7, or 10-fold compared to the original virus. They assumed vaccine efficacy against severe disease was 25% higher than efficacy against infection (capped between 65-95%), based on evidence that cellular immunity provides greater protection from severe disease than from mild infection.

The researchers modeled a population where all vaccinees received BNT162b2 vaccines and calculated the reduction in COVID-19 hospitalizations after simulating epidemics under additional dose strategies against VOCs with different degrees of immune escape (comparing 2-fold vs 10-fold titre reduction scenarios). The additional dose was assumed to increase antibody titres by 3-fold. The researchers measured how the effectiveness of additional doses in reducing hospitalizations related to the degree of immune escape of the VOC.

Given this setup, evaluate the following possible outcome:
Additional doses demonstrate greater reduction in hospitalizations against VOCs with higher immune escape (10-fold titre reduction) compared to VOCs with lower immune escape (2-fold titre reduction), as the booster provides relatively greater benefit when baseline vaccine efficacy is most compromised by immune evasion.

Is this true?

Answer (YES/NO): NO